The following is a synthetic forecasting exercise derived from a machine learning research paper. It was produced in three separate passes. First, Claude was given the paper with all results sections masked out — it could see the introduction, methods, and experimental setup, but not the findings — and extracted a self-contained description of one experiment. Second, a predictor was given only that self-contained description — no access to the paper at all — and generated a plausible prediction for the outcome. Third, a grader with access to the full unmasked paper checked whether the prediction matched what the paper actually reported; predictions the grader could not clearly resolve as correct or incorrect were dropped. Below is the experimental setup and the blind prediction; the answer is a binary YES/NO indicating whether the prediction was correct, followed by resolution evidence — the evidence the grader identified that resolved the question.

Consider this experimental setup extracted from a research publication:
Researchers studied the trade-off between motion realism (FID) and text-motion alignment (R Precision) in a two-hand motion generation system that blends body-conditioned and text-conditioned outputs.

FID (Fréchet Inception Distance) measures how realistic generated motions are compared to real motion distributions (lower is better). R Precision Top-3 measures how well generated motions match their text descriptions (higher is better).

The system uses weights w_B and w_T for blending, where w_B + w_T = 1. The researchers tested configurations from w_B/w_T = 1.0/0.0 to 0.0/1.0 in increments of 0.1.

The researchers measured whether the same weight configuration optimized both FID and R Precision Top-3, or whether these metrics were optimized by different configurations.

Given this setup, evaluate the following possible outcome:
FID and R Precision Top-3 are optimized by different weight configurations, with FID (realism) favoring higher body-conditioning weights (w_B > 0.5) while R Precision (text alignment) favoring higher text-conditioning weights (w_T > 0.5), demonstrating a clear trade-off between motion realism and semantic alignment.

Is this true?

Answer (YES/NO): NO